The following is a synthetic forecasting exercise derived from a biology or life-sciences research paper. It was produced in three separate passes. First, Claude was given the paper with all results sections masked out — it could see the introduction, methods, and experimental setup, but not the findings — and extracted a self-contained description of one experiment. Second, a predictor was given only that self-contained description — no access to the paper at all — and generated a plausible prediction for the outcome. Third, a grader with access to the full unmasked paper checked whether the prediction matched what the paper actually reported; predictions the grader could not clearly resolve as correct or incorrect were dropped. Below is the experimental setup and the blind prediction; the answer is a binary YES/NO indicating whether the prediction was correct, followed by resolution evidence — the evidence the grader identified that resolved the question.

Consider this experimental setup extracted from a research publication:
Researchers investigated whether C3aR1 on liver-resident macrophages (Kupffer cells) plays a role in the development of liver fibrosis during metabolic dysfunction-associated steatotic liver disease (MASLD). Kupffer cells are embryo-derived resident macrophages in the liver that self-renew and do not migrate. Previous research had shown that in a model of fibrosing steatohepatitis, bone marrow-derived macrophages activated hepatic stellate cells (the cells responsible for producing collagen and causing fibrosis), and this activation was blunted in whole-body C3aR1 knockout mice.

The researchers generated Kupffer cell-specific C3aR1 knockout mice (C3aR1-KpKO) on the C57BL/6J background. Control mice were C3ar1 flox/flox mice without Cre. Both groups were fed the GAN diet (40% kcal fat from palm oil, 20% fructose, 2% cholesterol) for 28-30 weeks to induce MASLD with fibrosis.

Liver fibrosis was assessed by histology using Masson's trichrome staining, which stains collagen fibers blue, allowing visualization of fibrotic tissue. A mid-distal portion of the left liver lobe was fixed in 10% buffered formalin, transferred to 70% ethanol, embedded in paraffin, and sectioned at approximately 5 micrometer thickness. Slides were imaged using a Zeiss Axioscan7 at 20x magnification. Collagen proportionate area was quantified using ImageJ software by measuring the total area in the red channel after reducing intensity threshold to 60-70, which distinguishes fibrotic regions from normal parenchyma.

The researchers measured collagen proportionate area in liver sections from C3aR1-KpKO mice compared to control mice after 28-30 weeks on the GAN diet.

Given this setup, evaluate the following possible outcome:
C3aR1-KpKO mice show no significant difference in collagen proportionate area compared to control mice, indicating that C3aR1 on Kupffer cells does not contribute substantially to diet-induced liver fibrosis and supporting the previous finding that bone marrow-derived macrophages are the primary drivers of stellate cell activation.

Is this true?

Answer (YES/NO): NO